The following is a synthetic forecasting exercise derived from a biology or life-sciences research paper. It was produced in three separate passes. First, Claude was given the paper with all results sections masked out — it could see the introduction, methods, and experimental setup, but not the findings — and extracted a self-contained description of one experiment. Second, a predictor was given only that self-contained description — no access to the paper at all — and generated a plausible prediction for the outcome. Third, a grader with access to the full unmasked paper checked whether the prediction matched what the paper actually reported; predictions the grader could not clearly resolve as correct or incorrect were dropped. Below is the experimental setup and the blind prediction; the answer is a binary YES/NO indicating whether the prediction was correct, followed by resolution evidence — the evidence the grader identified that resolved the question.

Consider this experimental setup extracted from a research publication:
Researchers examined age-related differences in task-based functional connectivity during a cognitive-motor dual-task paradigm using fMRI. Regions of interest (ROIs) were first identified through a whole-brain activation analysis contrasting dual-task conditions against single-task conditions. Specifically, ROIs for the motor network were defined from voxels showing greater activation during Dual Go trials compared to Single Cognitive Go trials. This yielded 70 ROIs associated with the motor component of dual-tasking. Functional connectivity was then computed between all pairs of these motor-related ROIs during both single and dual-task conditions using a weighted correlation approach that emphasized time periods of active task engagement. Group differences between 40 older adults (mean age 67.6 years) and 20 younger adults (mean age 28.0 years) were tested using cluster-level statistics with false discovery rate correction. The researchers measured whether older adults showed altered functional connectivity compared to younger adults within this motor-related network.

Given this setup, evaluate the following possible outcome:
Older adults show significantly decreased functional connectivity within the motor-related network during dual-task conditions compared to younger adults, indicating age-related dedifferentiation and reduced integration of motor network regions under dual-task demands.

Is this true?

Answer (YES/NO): NO